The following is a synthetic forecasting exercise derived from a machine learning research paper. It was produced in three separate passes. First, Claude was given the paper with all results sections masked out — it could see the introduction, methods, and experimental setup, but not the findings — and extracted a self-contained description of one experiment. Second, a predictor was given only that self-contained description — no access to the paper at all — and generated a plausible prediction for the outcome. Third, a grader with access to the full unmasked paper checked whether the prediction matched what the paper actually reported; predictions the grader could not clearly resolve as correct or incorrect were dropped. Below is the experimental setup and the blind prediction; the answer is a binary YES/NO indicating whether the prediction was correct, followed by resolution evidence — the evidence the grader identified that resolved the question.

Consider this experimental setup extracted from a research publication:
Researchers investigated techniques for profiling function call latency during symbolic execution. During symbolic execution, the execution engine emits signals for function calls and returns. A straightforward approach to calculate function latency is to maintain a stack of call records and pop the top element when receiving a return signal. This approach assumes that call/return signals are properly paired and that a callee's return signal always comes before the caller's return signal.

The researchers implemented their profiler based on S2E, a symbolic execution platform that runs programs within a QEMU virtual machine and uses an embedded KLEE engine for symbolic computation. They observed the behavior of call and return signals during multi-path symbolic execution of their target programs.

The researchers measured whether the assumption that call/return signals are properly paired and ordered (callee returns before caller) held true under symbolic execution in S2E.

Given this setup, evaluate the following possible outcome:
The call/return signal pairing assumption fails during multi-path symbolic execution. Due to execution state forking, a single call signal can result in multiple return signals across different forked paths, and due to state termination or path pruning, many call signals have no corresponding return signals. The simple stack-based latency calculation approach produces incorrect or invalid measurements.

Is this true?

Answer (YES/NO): NO